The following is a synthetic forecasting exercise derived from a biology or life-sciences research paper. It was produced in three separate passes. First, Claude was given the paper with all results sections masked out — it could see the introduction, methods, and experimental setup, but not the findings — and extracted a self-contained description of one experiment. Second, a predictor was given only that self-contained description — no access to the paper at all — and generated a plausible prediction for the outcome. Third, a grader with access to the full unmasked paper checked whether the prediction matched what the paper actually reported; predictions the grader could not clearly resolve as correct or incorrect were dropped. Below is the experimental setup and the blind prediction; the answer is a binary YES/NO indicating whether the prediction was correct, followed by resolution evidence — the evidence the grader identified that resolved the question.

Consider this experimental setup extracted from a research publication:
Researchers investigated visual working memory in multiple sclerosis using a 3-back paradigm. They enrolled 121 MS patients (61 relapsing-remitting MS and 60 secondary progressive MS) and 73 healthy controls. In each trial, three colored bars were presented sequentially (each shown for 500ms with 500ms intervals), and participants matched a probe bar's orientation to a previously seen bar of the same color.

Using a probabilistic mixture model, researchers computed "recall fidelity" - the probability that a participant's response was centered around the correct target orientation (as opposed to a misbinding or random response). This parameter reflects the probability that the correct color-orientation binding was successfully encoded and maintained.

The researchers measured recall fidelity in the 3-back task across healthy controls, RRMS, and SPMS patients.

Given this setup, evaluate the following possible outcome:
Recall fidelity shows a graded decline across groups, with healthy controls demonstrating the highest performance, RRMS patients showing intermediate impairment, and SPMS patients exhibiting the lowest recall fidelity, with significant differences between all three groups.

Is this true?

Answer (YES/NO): NO